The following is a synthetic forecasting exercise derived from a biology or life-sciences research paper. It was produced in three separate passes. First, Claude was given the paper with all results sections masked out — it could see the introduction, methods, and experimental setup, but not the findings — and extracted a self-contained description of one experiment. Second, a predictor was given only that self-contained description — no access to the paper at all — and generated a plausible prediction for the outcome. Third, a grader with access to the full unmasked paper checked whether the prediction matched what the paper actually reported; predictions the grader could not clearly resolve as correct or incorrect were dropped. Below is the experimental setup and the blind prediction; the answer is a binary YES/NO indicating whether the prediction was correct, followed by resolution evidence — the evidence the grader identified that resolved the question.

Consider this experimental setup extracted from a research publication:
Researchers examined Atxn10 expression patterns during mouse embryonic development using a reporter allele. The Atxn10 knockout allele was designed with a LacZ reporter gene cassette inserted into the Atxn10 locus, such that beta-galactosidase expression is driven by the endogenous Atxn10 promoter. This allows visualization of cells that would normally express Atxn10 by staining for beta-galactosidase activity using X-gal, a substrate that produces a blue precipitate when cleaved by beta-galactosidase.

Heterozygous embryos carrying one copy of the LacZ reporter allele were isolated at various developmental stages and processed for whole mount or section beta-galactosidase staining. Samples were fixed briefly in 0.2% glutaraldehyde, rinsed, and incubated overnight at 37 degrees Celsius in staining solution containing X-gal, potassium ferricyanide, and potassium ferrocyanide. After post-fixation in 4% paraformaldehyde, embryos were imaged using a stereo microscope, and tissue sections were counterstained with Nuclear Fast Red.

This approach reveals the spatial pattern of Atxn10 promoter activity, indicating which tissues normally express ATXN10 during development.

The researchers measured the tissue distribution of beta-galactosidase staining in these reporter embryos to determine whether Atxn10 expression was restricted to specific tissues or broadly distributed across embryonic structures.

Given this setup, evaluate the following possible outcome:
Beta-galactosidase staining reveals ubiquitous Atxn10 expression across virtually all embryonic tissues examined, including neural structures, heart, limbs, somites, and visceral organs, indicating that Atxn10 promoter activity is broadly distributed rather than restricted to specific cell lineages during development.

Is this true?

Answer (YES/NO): NO